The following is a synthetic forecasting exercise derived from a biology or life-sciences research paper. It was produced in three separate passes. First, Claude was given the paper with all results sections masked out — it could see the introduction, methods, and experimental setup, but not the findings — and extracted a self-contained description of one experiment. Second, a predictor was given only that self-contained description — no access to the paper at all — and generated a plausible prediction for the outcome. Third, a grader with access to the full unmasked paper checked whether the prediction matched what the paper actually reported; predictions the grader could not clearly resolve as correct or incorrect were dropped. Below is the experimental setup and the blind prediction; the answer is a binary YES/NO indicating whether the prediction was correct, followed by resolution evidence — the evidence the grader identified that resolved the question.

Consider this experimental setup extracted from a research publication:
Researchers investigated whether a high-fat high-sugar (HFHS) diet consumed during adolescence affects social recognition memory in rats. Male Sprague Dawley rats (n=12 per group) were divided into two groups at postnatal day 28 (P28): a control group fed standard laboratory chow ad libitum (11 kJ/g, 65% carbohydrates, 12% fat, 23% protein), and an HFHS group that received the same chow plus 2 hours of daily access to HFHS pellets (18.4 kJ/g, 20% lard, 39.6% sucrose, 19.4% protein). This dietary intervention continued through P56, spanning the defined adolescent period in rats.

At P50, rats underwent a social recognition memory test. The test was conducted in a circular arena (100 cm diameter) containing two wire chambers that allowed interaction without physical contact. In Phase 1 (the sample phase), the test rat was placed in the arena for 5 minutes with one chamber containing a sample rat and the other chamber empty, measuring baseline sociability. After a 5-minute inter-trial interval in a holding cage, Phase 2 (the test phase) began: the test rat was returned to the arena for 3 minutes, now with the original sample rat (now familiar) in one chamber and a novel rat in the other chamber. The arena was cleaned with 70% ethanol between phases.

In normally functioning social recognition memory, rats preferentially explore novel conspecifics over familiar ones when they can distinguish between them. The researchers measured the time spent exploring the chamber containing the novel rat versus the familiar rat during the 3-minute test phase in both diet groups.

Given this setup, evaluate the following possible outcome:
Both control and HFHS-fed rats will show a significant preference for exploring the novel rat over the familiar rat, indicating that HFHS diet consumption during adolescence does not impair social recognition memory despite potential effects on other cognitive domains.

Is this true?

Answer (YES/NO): NO